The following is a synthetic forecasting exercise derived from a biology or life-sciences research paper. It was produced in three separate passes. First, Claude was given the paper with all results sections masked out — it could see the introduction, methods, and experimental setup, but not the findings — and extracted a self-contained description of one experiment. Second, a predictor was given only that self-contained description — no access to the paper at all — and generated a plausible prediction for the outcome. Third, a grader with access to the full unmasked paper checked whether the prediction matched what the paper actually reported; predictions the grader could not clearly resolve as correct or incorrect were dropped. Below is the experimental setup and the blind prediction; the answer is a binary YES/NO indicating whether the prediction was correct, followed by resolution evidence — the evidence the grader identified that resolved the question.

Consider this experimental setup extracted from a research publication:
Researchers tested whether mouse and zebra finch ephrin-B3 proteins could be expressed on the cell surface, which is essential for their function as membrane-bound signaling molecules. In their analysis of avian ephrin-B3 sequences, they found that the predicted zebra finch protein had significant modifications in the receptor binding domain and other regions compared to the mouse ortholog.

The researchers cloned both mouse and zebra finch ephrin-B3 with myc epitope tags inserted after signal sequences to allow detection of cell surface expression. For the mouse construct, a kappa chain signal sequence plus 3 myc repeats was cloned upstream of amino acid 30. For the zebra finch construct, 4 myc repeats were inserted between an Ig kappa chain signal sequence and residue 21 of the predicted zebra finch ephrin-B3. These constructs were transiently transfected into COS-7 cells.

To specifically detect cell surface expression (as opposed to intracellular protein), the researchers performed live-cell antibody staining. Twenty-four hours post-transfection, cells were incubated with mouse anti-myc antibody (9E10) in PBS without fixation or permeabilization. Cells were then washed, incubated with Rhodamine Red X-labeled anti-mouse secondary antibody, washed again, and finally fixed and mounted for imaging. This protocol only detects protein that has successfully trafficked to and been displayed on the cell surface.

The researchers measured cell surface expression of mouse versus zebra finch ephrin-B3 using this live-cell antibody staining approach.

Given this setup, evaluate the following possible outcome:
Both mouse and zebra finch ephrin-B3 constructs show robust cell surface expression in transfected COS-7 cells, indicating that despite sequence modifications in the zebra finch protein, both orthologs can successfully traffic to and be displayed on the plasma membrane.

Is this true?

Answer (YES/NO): YES